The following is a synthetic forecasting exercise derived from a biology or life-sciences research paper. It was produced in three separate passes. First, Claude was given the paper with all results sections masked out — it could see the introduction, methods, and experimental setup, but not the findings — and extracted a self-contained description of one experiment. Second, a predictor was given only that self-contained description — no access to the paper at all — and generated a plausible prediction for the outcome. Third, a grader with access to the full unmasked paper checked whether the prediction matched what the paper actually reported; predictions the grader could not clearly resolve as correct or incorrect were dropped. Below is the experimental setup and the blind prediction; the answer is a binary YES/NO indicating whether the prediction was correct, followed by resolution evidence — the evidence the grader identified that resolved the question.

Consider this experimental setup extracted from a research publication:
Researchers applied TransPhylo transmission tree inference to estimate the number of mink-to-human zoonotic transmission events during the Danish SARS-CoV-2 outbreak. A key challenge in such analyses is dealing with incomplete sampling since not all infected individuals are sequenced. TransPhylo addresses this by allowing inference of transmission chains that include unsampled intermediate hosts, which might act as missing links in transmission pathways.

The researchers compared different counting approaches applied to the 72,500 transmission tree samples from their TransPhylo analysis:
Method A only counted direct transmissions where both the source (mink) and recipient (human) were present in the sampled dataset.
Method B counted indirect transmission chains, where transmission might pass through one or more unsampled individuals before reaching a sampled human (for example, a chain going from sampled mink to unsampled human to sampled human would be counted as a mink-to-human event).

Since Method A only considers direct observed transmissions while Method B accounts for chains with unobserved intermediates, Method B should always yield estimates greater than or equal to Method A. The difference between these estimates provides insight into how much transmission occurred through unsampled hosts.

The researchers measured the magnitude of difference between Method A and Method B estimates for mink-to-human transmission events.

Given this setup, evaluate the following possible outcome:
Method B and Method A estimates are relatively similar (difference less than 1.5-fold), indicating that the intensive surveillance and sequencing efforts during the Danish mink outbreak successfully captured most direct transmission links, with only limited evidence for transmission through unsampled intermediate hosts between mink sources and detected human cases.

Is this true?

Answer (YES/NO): NO